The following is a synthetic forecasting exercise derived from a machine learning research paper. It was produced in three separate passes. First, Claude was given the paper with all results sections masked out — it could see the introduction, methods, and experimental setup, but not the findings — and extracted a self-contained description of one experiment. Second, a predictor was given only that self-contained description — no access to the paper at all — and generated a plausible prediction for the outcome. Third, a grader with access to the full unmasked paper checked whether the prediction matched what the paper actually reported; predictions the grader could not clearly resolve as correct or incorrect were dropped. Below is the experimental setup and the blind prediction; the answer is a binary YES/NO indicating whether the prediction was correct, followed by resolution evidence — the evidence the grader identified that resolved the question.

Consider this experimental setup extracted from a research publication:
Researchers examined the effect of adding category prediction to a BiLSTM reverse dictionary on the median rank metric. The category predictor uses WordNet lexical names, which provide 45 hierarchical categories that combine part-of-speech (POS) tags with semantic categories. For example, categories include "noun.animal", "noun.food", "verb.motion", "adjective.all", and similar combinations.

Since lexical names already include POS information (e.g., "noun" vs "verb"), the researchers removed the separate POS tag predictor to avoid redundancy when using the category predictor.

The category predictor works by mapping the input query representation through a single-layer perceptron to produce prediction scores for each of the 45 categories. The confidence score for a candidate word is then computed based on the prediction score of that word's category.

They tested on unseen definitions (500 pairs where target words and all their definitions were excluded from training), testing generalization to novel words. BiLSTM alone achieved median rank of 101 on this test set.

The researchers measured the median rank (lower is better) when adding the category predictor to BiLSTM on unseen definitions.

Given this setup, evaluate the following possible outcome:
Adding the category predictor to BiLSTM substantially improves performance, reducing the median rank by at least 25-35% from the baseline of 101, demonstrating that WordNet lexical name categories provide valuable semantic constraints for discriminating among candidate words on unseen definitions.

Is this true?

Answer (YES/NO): YES